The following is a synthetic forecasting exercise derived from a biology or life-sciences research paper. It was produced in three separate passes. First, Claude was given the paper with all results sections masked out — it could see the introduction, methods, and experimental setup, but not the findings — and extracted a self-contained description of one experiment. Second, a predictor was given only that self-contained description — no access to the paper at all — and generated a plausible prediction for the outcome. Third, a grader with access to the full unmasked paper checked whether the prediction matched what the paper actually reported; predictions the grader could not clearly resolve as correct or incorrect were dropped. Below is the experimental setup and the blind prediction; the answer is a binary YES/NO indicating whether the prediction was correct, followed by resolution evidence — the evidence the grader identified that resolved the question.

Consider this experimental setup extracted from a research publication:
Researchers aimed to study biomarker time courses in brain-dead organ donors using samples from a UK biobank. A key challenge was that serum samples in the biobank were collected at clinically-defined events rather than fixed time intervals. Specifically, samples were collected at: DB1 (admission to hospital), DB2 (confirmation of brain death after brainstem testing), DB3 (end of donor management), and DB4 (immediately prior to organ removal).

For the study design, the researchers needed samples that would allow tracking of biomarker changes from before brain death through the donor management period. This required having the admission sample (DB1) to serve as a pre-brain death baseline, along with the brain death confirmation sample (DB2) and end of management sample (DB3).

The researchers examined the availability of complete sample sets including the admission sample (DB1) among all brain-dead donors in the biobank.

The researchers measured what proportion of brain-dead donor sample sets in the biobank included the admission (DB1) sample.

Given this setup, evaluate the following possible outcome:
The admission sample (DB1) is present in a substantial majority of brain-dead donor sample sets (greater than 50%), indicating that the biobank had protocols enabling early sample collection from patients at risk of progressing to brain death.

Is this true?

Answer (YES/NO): NO